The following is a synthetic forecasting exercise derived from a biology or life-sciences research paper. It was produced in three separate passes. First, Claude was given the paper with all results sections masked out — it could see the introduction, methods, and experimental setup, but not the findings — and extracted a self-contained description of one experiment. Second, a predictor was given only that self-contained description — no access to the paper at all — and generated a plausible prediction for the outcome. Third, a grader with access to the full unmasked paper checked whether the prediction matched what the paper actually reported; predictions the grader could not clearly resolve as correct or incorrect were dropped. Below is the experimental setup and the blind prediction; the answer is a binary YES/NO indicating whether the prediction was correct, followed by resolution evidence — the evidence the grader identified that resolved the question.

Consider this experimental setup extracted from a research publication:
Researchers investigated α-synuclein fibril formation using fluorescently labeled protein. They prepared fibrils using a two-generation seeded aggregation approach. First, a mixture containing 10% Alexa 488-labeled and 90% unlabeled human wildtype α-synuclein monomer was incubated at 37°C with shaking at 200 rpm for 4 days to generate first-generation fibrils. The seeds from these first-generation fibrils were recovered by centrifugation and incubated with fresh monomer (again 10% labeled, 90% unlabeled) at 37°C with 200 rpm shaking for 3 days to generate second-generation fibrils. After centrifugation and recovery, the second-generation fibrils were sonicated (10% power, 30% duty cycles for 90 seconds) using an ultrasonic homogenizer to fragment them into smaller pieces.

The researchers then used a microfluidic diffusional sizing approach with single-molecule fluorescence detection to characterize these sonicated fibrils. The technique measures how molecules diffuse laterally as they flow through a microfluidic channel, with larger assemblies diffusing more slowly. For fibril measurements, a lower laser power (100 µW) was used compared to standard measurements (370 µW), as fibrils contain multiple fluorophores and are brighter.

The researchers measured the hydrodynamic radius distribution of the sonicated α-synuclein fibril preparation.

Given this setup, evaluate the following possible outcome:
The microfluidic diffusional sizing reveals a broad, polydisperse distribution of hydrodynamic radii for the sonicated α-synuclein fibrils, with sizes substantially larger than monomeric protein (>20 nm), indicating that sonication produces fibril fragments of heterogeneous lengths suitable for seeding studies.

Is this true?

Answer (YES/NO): NO